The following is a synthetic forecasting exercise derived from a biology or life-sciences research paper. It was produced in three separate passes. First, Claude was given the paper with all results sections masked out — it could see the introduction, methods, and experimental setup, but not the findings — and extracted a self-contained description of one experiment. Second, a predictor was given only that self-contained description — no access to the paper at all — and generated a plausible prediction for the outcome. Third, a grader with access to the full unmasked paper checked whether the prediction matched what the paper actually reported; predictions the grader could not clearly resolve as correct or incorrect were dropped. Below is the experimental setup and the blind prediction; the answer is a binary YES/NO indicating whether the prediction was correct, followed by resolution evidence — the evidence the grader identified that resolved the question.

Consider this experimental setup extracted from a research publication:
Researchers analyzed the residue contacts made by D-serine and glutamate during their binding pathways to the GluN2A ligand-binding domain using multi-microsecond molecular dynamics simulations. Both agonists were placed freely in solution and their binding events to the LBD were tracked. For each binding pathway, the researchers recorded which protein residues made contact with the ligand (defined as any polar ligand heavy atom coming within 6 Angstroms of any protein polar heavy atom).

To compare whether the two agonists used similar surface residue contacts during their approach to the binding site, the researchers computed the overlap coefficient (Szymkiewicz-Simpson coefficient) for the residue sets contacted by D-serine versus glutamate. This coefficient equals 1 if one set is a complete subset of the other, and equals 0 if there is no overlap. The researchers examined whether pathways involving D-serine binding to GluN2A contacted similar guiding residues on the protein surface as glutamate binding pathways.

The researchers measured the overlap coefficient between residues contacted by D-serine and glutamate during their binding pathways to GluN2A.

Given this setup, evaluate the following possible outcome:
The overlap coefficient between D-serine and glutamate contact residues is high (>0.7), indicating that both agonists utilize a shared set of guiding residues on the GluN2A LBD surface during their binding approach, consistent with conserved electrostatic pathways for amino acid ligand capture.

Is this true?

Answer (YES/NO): YES